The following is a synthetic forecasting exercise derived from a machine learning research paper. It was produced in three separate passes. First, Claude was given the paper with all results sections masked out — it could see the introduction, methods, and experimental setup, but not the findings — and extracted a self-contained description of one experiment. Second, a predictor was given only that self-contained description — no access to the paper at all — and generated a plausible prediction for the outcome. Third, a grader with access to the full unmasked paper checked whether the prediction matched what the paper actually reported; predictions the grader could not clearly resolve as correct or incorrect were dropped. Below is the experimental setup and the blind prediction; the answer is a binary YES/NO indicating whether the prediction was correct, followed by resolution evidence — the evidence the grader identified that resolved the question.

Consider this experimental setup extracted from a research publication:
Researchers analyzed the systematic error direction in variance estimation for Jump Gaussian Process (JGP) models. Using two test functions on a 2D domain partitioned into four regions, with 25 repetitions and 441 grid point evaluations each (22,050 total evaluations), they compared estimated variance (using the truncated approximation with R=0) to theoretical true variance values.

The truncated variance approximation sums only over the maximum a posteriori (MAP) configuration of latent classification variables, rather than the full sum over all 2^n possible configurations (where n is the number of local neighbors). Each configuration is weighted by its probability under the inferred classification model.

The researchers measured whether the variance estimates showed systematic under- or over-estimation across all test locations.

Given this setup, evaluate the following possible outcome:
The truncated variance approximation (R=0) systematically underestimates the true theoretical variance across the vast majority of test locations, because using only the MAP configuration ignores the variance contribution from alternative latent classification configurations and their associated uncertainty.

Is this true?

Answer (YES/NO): YES